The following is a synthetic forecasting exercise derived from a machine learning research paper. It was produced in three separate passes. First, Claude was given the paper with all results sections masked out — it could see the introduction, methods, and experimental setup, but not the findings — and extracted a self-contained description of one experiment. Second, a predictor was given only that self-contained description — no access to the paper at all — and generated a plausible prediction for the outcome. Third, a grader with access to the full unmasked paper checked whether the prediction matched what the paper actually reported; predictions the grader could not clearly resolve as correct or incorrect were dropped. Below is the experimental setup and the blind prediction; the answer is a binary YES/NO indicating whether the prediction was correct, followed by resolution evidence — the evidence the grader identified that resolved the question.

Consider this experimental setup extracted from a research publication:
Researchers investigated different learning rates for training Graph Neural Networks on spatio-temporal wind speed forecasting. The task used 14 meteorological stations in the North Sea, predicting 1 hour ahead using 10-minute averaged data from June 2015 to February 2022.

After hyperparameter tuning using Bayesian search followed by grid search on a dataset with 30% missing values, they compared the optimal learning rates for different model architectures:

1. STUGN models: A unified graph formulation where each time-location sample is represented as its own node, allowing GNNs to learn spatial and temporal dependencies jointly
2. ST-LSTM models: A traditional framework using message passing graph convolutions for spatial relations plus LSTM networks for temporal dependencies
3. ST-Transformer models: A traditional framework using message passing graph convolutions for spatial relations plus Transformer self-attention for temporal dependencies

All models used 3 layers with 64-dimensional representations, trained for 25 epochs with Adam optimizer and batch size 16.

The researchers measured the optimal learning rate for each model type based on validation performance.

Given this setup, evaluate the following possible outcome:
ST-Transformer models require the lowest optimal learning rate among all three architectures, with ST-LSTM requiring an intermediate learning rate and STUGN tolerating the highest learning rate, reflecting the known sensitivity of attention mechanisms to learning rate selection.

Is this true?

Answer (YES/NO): NO